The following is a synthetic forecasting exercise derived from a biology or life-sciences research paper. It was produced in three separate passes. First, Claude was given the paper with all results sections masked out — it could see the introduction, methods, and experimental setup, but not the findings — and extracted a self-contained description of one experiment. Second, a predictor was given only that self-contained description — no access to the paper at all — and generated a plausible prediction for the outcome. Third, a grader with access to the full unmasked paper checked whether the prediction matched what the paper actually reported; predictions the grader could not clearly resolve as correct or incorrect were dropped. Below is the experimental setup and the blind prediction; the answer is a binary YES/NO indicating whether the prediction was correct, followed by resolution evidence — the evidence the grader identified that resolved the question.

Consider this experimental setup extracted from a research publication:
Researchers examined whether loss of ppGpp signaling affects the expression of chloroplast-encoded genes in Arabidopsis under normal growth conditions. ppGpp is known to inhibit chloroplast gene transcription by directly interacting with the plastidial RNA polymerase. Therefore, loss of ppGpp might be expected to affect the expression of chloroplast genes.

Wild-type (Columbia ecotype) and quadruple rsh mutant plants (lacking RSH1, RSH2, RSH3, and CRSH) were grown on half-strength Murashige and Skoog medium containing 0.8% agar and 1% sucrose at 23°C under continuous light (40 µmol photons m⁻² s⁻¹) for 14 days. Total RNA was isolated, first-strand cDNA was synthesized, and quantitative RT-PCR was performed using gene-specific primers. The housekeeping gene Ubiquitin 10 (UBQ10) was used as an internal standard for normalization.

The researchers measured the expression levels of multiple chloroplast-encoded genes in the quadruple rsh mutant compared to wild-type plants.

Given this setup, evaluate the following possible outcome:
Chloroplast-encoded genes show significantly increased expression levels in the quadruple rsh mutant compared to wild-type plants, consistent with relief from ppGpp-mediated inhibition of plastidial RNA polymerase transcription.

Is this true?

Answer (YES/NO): NO